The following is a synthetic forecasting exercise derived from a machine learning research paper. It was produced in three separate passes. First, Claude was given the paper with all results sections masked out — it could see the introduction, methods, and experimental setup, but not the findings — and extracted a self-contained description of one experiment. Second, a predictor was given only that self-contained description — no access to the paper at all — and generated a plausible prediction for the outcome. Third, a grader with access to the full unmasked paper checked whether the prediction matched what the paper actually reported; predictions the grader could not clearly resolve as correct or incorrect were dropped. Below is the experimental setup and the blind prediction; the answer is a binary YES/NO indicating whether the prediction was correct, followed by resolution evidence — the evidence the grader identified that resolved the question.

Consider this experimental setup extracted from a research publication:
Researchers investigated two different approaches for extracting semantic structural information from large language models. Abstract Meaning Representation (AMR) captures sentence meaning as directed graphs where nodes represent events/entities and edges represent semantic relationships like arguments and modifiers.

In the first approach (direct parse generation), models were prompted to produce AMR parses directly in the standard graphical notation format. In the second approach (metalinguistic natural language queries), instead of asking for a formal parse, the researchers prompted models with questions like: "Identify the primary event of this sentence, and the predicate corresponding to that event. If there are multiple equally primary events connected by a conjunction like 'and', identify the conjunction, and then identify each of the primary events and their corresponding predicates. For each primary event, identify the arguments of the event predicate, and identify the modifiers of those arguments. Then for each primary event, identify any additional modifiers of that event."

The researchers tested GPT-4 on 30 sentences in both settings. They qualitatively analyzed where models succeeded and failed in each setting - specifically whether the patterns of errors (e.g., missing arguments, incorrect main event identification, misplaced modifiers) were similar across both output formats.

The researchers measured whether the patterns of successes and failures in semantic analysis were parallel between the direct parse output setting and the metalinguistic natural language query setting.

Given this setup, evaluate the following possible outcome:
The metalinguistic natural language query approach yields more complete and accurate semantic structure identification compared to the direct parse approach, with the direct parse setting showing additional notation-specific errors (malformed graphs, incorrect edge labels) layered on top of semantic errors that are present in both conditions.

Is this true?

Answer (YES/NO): NO